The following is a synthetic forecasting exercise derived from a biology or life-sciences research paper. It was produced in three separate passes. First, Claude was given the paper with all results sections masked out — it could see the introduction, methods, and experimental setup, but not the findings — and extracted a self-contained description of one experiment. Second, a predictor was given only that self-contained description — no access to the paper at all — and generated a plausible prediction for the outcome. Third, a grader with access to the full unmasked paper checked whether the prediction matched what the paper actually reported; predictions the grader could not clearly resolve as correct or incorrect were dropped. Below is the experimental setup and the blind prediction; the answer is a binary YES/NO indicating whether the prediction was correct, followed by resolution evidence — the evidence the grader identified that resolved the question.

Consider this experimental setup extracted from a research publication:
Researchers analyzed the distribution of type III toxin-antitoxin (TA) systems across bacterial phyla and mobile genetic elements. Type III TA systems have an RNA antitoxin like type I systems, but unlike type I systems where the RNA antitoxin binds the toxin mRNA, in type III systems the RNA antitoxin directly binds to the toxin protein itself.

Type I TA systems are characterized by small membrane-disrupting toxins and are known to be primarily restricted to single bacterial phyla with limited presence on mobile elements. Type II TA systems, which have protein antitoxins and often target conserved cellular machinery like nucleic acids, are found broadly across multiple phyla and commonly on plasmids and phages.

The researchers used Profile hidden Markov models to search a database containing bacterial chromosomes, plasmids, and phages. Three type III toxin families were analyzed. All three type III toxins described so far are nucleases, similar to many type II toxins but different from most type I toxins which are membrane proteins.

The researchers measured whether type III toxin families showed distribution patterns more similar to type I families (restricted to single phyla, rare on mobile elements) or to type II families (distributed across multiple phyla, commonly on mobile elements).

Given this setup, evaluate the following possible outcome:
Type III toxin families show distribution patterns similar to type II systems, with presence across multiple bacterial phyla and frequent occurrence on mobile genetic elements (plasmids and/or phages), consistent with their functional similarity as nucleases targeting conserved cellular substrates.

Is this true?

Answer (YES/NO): NO